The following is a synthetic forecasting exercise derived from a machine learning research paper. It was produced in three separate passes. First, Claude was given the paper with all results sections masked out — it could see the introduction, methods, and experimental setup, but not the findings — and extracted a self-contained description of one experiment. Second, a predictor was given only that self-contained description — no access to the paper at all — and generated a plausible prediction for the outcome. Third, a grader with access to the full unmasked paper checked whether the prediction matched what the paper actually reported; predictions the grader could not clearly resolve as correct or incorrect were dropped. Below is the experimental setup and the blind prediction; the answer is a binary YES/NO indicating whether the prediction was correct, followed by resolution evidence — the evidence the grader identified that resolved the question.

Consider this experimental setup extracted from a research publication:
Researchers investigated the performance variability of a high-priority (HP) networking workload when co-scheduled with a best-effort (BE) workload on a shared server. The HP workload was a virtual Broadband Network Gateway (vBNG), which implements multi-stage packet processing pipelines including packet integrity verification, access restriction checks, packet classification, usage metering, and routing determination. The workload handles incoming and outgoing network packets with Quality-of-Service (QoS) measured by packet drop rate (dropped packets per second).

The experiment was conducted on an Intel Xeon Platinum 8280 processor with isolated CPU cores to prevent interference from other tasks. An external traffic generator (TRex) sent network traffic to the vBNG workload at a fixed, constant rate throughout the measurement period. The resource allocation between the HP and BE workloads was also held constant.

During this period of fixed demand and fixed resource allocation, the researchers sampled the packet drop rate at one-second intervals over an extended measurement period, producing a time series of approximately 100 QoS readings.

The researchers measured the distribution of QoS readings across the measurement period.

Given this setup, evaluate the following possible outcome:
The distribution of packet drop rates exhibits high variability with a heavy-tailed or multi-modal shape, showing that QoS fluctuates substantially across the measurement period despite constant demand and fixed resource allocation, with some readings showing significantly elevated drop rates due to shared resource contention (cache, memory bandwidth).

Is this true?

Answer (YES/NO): YES